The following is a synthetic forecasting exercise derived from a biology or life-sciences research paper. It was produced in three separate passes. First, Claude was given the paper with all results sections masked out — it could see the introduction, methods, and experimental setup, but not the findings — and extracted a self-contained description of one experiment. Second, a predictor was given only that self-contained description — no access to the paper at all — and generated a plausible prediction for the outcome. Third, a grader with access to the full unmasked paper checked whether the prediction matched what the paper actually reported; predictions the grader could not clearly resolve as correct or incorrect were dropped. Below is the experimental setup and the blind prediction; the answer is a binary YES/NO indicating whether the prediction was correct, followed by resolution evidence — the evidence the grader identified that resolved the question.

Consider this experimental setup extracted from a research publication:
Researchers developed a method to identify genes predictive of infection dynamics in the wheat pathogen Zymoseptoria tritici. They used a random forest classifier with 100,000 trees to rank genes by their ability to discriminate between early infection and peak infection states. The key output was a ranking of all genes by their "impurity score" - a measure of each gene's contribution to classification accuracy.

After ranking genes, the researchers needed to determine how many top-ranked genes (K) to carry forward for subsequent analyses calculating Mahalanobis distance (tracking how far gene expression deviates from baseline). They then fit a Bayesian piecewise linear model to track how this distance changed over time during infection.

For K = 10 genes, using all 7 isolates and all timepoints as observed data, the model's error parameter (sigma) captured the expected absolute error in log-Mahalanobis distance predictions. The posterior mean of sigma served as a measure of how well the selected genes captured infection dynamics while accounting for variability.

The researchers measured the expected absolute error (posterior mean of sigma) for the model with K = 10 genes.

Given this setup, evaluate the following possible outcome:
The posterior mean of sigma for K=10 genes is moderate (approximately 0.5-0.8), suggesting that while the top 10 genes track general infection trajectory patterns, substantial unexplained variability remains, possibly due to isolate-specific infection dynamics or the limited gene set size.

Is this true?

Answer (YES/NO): NO